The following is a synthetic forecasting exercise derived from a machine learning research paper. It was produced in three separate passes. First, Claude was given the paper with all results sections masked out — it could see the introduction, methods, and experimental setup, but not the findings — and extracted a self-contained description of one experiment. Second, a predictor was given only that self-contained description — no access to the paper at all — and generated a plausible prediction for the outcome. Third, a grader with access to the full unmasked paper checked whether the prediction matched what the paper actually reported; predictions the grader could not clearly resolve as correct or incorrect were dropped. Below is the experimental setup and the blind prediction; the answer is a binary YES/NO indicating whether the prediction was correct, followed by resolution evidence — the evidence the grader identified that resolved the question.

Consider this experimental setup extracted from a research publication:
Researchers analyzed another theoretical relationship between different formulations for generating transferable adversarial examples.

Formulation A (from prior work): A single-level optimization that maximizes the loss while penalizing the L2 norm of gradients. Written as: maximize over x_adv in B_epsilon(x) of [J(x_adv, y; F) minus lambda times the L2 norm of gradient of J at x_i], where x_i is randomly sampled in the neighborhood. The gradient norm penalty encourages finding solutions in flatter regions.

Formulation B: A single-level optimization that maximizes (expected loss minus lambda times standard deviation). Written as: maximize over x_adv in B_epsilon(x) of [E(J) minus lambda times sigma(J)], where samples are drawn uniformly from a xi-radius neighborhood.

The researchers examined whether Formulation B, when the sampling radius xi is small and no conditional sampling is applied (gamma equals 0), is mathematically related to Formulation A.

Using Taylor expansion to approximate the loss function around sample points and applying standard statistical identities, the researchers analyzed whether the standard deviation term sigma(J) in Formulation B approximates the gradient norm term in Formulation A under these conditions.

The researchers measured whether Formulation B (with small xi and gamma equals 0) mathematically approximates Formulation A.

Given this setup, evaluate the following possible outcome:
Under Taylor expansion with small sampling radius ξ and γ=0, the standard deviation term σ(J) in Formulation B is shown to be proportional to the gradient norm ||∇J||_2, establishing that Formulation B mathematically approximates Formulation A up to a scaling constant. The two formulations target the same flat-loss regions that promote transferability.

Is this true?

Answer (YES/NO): YES